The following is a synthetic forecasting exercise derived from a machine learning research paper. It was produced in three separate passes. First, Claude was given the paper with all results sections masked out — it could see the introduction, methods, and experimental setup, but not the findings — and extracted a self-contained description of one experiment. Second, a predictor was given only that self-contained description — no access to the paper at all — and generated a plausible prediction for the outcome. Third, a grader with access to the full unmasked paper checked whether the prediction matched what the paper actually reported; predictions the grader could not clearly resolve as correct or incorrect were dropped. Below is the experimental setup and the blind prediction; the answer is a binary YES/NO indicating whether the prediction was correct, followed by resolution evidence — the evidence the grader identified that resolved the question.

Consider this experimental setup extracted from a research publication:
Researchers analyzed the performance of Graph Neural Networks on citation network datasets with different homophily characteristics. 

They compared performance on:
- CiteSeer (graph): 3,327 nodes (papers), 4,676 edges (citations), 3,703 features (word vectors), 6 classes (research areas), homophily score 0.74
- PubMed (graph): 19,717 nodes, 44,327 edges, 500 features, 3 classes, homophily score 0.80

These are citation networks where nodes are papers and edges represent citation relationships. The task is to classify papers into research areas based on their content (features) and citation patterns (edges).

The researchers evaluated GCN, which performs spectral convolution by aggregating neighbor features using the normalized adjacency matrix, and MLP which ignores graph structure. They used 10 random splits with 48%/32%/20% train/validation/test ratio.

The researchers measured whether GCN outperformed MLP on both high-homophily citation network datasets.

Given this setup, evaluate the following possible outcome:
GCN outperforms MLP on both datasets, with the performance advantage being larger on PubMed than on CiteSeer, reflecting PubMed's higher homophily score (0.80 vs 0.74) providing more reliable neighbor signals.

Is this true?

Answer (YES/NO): NO